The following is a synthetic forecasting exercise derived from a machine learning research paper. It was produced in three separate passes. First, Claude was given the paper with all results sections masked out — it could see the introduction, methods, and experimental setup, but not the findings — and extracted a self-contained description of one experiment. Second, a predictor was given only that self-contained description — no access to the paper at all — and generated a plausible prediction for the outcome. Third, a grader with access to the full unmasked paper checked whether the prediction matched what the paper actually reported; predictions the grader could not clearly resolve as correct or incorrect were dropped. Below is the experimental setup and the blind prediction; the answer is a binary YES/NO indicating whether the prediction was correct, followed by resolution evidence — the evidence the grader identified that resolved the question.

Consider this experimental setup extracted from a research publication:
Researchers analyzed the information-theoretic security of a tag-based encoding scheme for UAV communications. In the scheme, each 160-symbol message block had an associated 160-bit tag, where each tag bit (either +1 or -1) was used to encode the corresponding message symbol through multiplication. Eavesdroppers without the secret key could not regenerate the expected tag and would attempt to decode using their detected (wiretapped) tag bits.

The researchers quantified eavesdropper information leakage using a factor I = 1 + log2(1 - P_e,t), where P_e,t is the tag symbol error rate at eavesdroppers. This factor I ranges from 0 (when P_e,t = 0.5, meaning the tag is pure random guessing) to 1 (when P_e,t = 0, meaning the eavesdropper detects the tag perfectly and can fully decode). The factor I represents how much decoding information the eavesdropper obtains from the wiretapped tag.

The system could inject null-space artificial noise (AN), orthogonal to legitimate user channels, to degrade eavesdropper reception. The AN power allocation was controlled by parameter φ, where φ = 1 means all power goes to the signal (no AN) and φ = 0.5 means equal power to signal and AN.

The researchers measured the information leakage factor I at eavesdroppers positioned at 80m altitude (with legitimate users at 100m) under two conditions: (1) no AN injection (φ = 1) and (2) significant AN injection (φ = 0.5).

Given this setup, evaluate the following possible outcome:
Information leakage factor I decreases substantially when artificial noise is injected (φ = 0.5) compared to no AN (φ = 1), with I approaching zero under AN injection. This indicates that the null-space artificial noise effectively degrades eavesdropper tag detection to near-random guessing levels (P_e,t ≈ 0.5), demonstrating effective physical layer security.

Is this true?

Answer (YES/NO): NO